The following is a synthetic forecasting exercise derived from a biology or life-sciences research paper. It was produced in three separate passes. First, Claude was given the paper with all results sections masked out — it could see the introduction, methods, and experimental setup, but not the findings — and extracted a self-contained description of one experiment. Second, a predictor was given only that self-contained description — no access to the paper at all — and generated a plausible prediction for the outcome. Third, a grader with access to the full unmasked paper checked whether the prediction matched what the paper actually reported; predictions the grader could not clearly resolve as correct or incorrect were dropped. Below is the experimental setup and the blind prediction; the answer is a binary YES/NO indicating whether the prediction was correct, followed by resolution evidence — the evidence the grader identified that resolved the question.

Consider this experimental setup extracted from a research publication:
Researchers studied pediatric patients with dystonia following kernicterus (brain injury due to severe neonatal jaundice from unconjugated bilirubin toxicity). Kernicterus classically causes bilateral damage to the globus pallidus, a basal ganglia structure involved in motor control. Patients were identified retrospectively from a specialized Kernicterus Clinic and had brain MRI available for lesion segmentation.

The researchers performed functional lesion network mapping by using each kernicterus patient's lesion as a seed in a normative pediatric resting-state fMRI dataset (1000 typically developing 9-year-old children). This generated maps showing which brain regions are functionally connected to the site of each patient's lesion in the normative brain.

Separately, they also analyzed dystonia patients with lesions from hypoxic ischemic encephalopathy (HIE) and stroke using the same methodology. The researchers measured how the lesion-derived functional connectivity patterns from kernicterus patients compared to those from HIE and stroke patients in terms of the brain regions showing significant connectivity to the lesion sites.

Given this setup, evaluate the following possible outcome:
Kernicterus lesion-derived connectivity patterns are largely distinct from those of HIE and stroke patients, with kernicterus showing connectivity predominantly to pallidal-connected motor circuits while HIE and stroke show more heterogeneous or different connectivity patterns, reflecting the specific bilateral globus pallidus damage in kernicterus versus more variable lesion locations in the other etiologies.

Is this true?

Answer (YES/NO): NO